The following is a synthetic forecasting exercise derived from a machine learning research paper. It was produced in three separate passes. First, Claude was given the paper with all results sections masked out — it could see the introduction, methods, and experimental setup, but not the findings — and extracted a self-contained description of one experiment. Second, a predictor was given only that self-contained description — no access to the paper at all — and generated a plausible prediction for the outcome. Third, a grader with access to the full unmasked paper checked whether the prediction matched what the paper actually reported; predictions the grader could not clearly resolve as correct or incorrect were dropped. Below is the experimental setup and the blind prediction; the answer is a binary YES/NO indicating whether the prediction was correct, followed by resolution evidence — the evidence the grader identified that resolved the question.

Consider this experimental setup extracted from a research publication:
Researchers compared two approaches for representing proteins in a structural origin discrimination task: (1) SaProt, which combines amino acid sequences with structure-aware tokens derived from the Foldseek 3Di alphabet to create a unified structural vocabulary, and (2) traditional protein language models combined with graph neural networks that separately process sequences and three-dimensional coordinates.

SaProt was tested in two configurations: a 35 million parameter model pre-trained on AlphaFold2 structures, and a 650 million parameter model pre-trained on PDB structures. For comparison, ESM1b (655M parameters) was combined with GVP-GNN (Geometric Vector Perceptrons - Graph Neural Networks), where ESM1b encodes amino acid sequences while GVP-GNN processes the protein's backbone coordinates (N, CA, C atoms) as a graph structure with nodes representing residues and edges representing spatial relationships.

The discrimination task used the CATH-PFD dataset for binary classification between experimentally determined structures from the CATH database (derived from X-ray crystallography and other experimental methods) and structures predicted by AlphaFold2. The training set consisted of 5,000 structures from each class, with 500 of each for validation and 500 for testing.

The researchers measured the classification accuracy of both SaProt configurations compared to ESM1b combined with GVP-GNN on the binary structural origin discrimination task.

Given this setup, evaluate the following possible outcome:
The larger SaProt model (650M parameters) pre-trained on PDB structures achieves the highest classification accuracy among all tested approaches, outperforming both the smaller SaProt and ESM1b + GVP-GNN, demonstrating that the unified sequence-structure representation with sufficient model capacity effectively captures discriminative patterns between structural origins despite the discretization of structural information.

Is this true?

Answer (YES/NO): NO